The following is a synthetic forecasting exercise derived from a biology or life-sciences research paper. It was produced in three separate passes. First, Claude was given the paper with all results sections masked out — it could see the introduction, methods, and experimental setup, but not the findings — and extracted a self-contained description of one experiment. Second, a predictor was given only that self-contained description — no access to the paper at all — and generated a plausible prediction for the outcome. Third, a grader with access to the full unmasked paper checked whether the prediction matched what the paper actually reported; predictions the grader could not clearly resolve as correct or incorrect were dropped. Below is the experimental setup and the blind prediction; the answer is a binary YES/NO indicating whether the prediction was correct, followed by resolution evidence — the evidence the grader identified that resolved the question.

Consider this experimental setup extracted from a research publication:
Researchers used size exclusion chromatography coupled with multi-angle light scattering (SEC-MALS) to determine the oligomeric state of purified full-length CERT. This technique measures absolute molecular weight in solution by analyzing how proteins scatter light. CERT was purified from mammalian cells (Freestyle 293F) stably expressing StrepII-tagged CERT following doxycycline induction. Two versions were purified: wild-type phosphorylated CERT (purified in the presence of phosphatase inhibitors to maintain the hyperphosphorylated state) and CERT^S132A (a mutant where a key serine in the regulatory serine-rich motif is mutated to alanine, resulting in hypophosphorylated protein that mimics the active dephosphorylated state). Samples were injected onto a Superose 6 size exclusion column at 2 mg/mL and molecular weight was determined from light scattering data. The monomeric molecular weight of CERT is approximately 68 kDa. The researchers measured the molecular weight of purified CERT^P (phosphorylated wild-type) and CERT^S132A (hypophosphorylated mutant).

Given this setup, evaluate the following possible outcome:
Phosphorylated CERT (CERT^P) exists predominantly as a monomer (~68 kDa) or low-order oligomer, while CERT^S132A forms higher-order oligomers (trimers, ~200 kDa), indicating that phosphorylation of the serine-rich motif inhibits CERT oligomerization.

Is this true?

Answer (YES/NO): NO